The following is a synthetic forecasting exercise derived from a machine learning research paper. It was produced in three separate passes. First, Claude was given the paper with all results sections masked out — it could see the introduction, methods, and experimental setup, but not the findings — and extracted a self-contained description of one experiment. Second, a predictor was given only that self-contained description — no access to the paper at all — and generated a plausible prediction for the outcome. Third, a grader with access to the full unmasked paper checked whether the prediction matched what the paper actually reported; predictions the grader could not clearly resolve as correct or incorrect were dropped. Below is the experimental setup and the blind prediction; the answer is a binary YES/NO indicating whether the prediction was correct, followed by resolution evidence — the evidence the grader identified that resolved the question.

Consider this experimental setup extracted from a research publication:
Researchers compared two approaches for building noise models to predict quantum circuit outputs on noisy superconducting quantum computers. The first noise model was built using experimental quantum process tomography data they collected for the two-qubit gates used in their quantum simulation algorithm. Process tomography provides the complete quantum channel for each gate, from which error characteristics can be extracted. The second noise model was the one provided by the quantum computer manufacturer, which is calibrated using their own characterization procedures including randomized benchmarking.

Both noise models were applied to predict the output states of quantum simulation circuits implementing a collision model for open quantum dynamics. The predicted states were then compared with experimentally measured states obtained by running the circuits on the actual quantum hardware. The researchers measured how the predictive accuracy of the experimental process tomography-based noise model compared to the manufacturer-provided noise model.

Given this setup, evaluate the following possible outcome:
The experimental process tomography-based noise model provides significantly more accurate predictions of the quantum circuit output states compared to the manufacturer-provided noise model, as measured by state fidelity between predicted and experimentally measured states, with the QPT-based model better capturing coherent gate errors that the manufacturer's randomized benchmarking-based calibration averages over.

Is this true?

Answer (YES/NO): NO